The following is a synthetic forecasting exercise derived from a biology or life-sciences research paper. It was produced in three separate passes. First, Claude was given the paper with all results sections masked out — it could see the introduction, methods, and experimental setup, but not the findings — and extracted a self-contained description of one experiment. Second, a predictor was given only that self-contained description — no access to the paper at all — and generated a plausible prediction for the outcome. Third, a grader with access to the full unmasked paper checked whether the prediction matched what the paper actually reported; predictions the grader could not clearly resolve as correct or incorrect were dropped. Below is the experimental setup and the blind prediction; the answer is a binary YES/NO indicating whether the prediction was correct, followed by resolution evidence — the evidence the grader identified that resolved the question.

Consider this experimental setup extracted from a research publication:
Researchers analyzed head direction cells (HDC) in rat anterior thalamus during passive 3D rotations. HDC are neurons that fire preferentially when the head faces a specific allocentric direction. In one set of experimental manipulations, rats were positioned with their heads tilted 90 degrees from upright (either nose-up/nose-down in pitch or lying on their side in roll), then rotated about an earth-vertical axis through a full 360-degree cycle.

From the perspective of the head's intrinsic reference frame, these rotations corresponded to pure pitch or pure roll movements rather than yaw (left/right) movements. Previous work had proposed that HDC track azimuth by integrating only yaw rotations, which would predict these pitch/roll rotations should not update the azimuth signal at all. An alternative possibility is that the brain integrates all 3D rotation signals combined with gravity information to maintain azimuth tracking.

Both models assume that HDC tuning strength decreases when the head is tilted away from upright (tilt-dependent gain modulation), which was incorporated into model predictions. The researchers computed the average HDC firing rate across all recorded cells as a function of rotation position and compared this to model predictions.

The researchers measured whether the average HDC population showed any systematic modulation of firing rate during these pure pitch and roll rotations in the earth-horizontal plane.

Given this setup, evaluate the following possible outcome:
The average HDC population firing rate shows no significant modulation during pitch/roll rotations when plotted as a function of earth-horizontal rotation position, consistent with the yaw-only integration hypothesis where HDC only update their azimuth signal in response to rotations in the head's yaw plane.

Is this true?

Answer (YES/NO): NO